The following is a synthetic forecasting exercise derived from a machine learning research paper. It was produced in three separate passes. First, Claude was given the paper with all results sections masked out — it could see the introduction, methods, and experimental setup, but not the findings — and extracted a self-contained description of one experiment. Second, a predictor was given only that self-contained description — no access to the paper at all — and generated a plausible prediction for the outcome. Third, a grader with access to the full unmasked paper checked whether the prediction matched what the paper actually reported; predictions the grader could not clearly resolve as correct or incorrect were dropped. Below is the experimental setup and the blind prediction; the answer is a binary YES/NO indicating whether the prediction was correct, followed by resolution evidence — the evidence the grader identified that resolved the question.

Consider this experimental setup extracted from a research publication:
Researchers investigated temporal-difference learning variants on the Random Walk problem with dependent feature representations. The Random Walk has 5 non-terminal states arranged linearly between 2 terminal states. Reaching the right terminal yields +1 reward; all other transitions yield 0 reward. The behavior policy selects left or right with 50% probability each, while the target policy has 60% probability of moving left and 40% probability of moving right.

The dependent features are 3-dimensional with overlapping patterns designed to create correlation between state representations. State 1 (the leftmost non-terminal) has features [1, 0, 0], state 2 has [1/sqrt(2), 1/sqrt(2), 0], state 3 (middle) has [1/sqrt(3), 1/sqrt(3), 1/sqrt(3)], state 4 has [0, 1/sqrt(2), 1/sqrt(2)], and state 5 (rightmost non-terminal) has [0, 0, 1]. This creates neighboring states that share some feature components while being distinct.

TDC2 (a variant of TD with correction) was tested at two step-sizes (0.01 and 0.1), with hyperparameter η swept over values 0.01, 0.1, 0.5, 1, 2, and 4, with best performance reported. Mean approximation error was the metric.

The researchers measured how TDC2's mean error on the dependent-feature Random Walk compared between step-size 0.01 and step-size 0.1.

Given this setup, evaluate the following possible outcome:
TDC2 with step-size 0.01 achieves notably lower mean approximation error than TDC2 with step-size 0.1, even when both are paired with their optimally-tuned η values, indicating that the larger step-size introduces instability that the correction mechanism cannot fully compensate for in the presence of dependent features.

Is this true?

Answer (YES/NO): NO